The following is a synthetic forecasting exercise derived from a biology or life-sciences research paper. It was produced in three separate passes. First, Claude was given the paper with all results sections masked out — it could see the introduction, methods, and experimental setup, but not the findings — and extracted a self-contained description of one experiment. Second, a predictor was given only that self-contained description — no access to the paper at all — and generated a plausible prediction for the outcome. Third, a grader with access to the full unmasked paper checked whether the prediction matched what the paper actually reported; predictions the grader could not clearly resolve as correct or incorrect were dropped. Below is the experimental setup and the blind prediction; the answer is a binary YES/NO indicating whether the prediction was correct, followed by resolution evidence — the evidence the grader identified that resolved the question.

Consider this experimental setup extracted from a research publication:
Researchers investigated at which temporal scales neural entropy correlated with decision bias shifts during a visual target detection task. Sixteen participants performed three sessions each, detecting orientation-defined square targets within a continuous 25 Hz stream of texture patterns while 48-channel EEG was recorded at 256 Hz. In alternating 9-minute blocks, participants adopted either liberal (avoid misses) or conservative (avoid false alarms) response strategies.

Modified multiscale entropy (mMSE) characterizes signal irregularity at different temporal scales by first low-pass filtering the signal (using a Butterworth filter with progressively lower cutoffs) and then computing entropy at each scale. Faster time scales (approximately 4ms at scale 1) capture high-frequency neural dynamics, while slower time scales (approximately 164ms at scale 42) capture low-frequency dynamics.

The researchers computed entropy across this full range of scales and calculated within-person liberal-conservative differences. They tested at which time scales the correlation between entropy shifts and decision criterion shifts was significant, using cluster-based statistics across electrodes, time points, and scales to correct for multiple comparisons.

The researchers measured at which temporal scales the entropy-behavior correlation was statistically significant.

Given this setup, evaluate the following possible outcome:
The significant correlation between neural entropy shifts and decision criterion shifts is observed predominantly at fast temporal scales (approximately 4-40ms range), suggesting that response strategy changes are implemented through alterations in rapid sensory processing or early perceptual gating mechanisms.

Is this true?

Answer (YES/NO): NO